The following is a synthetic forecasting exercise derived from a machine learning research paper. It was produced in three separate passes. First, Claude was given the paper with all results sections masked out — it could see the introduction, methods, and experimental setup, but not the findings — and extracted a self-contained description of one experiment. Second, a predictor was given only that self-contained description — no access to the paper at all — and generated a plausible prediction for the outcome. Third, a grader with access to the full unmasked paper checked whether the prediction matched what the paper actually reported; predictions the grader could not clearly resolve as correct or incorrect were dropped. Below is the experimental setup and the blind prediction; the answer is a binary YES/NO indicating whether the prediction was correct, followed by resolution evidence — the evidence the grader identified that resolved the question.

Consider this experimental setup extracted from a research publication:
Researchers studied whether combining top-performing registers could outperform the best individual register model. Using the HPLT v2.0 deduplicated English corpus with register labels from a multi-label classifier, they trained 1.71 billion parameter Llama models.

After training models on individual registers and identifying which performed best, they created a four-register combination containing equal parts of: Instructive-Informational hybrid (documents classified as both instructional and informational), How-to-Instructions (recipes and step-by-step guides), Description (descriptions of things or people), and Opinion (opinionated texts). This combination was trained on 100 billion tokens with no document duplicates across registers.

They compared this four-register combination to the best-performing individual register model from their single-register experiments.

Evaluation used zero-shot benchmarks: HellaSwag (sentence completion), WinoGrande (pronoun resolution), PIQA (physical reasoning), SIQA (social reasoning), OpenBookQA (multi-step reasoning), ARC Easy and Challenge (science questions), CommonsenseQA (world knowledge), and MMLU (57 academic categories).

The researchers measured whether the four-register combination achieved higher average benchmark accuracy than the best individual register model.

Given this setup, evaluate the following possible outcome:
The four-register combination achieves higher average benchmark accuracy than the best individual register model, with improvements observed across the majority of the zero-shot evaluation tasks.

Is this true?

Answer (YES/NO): YES